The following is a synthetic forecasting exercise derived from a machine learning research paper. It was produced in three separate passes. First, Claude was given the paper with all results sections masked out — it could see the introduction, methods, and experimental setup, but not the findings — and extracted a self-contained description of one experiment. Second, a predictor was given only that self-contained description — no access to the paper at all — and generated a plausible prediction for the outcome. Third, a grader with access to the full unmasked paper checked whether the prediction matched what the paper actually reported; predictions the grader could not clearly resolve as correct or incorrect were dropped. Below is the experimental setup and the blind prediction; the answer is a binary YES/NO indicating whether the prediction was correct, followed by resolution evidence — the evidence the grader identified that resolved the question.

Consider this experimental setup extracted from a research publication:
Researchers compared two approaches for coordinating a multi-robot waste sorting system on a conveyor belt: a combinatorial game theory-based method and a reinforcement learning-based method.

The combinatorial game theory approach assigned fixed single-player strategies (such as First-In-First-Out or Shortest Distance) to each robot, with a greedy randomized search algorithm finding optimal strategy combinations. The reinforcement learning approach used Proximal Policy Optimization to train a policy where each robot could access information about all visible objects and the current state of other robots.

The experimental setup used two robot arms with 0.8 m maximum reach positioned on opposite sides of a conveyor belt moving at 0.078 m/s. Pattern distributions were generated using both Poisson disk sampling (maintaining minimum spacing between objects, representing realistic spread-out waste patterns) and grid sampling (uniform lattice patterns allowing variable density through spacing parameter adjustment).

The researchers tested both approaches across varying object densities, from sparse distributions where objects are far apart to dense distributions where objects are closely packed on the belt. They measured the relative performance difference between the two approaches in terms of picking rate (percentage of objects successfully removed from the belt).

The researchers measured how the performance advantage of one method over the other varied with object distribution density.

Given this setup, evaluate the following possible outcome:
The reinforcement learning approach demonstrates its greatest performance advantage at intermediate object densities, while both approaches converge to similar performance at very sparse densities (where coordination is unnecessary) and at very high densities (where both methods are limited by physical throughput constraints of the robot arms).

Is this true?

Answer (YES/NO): NO